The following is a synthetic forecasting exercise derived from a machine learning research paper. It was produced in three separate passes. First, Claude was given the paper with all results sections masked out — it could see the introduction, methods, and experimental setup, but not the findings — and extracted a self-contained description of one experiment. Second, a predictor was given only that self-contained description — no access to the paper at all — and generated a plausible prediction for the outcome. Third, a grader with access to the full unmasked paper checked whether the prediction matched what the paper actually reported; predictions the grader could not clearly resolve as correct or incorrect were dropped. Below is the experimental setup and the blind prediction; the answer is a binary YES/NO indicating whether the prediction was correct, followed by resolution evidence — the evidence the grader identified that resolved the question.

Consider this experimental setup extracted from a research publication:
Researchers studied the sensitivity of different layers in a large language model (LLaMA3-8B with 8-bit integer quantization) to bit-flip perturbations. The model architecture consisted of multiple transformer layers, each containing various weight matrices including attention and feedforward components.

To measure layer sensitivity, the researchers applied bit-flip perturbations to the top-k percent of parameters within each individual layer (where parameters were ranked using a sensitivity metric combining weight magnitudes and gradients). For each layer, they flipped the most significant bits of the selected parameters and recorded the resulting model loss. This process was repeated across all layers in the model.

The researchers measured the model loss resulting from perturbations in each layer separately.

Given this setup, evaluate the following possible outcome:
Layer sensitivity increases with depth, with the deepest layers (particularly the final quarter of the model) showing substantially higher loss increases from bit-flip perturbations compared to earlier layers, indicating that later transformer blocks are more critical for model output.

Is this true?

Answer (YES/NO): NO